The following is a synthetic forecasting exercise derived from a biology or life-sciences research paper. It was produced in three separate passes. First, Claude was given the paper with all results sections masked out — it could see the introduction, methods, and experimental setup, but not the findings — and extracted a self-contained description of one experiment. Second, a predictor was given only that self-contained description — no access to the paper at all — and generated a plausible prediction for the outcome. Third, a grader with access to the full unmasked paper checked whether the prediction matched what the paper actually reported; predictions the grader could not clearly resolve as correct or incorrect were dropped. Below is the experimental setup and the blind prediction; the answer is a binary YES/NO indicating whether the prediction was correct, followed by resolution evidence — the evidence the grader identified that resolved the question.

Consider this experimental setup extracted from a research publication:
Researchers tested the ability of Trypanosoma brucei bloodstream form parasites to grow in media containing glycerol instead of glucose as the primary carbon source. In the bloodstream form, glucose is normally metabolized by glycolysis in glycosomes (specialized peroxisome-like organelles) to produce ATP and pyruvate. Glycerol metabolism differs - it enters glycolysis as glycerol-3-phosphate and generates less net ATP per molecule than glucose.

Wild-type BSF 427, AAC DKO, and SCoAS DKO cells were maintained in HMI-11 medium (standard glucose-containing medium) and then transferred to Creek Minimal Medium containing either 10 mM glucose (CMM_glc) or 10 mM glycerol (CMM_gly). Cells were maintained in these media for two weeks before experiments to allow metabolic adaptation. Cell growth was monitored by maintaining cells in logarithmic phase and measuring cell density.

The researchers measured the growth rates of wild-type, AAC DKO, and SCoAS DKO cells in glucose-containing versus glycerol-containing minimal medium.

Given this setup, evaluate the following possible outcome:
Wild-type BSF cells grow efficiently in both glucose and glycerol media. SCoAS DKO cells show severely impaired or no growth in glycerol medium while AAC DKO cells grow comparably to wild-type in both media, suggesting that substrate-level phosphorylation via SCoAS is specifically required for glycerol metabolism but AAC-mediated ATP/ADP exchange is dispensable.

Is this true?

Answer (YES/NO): YES